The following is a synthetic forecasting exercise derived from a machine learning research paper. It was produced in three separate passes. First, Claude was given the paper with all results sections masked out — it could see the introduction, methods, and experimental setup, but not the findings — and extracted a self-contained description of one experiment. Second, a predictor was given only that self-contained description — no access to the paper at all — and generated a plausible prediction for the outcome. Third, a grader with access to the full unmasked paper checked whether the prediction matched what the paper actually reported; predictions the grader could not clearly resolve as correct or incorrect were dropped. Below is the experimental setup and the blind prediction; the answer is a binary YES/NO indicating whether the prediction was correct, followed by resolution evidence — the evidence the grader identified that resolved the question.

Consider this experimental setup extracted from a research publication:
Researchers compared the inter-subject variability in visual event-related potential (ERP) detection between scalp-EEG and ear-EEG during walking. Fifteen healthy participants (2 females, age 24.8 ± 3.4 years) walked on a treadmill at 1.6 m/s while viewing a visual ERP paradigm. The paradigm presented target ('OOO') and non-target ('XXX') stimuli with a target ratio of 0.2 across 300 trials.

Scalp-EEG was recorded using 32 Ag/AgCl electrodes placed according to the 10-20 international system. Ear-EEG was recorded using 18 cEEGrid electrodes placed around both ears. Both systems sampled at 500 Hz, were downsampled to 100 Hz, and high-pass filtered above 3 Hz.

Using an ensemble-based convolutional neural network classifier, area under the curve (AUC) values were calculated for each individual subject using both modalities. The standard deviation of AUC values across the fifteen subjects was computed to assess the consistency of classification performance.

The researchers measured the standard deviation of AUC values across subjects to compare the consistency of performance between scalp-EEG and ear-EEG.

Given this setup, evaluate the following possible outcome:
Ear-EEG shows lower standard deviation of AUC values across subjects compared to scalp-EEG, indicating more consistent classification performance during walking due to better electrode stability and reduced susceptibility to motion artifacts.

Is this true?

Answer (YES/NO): YES